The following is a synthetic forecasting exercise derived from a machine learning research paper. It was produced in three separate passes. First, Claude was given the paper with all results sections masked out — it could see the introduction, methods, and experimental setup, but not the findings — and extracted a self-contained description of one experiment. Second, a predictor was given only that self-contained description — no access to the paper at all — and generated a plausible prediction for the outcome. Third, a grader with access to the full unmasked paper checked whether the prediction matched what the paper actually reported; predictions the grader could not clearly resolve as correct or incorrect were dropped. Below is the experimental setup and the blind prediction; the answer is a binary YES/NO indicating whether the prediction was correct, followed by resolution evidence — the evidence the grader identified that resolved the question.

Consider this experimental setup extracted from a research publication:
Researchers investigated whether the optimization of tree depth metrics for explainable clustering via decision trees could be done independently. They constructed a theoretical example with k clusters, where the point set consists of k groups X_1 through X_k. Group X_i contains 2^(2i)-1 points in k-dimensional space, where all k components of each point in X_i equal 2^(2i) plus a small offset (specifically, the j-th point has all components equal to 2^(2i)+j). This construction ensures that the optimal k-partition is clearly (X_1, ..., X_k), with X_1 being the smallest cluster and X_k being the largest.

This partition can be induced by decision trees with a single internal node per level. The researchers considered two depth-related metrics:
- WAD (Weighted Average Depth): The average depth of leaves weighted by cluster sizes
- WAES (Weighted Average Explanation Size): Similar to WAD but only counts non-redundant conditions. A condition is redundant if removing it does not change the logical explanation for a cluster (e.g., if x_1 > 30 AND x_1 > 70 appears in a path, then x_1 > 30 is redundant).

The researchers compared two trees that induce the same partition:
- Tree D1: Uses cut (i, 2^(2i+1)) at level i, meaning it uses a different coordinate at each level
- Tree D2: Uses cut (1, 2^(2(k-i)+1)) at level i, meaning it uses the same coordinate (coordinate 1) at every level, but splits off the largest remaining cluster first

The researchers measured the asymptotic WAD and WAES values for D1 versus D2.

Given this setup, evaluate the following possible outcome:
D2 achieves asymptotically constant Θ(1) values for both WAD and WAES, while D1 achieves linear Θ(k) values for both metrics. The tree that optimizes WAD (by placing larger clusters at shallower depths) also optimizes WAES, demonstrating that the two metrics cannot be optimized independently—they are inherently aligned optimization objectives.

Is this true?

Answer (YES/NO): NO